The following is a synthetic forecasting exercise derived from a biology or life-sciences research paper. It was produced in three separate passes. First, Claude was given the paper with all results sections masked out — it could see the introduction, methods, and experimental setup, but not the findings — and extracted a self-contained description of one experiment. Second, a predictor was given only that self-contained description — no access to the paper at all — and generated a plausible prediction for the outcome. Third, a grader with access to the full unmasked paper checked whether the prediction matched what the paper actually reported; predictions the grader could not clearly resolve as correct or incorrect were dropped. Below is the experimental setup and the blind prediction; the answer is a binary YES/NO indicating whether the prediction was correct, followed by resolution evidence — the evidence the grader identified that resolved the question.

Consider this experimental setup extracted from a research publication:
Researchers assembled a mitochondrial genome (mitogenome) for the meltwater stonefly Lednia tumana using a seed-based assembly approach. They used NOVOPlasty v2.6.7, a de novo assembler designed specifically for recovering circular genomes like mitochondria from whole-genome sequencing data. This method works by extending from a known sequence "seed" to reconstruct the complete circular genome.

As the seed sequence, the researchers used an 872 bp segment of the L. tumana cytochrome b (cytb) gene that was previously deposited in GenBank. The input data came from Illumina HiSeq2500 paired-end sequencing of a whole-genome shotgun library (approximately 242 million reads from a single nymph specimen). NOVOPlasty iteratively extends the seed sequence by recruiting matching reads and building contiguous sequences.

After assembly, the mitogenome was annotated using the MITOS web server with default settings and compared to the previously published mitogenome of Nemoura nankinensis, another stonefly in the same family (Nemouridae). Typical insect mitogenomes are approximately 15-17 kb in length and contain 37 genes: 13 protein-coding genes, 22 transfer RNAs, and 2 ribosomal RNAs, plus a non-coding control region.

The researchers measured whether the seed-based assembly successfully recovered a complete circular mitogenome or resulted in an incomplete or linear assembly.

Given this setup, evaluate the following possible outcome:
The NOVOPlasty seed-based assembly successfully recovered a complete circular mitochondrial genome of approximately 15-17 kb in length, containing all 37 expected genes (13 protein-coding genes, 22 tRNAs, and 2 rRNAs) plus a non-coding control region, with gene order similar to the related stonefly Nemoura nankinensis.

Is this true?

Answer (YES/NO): NO